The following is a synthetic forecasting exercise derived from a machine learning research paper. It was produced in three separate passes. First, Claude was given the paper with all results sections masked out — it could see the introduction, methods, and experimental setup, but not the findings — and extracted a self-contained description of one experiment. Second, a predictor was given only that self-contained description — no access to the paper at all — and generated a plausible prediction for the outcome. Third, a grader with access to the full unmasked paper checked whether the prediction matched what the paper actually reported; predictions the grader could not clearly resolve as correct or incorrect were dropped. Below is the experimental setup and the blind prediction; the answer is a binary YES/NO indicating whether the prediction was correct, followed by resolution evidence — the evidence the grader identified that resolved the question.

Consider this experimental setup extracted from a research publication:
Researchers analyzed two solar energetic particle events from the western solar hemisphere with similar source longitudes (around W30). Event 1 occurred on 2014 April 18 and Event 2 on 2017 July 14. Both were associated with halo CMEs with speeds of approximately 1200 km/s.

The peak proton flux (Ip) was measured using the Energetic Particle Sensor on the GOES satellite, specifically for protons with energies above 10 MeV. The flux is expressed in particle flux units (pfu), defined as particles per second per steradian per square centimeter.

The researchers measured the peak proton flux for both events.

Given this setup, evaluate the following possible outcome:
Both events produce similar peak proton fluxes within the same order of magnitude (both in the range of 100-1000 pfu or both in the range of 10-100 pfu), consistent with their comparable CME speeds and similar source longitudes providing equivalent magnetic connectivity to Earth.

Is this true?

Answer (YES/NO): YES